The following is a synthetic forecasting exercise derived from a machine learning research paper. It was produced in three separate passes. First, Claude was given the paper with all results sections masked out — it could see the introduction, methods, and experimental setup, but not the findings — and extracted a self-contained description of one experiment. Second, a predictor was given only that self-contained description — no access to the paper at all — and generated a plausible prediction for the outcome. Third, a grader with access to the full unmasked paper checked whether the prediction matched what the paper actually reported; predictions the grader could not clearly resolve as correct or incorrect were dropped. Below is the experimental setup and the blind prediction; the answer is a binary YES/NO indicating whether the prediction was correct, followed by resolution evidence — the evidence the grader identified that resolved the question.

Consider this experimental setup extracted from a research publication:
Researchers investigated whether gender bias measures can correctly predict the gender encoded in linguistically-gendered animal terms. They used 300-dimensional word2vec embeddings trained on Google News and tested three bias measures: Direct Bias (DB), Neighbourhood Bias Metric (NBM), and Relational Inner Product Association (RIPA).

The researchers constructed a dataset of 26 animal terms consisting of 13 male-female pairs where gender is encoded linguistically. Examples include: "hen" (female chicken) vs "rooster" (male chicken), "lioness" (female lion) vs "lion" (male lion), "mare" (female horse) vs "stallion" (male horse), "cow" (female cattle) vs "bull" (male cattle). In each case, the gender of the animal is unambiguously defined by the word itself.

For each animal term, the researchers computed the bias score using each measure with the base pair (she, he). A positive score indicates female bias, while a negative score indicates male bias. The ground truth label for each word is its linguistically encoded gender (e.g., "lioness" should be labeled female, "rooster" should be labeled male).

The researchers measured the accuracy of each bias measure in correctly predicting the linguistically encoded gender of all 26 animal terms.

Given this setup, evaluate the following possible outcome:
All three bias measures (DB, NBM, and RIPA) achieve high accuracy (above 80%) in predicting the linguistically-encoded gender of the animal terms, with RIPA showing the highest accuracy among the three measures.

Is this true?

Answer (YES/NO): NO